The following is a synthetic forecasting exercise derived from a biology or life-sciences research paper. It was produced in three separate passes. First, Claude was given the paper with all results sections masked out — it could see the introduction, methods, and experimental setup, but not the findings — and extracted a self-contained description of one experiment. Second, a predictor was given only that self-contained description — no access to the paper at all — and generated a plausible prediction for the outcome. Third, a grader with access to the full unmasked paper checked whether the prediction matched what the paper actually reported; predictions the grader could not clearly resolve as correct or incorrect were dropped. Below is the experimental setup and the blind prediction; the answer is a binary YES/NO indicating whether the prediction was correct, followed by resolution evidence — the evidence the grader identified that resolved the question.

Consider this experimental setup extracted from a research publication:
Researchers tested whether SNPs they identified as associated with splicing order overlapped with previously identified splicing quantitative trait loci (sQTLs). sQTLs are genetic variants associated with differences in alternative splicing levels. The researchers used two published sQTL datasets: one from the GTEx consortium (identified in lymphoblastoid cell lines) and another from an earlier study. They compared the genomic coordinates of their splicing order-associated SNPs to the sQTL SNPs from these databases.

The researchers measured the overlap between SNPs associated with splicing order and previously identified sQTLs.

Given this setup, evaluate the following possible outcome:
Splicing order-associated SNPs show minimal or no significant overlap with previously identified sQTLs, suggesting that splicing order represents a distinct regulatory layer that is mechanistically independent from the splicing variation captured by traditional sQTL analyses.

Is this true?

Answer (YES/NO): YES